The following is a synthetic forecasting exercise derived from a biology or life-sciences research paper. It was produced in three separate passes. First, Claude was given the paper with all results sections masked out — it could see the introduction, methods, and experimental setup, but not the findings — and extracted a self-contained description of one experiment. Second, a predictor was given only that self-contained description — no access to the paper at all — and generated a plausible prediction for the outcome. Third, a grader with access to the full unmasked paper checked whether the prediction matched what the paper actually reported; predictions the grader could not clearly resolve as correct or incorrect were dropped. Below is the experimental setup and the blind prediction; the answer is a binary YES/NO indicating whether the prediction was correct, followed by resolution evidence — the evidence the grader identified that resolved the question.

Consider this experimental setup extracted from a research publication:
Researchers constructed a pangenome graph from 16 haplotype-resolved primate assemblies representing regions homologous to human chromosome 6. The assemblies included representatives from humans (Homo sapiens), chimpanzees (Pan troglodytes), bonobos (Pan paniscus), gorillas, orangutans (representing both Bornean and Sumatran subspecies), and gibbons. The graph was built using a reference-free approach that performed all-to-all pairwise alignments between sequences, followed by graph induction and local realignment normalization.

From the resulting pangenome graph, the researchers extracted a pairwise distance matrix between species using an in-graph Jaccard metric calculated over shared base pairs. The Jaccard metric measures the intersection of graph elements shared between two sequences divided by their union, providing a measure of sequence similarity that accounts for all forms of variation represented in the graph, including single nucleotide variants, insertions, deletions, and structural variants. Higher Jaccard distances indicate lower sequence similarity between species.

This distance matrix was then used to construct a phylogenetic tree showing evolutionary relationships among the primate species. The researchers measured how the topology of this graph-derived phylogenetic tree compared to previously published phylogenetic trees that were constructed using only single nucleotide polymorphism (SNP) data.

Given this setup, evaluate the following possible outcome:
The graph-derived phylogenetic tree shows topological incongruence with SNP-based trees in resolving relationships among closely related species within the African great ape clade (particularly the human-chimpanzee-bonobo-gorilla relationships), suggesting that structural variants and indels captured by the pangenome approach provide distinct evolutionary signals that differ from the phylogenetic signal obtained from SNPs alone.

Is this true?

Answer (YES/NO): NO